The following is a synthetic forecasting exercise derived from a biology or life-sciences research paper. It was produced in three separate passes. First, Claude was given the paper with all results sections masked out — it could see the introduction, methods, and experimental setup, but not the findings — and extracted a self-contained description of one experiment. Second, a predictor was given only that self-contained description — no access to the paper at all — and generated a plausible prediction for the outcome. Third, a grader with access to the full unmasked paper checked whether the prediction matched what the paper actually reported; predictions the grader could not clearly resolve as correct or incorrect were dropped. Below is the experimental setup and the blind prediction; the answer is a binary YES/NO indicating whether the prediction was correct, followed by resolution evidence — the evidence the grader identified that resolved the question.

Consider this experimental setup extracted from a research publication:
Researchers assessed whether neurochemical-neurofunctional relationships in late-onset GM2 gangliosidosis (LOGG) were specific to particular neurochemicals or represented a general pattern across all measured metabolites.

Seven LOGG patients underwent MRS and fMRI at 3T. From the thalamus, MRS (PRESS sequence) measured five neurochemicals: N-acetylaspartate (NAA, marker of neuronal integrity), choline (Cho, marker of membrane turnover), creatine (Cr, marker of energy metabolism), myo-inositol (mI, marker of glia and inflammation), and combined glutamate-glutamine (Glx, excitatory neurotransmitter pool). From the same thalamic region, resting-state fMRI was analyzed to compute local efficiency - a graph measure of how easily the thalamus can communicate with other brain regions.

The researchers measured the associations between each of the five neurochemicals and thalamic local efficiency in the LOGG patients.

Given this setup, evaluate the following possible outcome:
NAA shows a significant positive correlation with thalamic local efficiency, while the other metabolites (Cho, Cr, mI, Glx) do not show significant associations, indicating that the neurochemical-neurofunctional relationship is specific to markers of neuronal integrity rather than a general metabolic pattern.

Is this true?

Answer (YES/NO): YES